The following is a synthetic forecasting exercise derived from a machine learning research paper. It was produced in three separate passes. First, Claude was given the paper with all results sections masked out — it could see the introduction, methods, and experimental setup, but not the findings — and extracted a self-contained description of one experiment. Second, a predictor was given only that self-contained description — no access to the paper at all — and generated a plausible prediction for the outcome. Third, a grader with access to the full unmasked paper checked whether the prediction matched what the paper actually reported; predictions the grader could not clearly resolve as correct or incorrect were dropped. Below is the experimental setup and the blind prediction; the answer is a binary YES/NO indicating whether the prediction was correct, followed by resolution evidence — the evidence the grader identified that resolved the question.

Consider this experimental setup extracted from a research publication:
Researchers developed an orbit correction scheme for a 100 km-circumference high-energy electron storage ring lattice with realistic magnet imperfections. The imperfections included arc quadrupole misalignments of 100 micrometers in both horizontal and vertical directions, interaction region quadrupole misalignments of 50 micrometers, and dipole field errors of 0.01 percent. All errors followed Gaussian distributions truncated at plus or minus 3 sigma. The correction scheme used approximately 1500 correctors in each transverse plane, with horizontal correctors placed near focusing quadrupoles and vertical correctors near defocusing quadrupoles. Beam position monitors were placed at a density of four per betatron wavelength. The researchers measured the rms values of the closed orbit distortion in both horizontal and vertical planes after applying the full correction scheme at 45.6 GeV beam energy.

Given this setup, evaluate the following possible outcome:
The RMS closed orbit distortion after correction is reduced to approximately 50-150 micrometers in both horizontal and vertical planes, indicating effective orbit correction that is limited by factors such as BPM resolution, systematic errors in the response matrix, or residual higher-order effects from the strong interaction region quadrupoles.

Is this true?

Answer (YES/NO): NO